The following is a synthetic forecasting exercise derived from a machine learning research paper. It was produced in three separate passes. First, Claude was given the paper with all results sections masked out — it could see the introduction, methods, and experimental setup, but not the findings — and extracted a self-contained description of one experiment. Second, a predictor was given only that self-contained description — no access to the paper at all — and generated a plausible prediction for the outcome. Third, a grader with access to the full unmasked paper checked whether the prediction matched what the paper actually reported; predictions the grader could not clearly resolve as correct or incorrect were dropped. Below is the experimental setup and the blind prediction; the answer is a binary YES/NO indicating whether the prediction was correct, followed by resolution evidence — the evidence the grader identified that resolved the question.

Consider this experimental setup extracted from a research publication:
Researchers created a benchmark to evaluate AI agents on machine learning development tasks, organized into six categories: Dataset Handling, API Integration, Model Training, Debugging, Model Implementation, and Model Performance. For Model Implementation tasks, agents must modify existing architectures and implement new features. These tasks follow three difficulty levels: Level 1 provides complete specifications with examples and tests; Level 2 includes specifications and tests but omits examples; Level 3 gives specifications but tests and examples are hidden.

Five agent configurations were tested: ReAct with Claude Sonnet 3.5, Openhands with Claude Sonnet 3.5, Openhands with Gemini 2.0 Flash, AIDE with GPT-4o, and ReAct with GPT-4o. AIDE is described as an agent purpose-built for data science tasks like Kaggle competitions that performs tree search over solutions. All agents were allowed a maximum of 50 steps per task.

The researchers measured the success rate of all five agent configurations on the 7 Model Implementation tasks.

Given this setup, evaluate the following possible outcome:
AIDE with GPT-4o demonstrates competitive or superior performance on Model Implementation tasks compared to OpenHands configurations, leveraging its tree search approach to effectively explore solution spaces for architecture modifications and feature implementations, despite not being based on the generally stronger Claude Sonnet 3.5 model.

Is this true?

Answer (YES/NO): NO